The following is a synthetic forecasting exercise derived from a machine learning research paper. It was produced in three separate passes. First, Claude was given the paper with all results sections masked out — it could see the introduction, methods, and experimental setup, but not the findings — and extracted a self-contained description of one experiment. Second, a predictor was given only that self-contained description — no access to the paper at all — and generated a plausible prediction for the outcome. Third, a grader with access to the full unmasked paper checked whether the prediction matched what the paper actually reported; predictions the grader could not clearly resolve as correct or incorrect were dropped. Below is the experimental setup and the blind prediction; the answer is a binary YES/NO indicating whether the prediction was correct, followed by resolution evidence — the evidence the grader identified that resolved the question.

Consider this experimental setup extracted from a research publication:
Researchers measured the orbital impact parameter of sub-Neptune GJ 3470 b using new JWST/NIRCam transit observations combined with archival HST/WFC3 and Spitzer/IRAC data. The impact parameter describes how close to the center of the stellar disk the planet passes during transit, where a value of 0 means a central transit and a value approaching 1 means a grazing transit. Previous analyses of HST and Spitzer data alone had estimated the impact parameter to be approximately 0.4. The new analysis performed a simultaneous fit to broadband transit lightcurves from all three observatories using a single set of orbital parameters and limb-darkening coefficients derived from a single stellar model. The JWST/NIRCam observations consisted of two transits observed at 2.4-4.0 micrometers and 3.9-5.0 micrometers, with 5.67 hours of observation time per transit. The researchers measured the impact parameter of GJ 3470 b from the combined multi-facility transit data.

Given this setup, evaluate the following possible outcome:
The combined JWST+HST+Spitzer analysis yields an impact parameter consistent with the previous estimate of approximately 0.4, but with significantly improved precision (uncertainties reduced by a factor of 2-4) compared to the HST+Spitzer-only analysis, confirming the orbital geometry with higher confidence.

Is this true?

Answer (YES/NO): NO